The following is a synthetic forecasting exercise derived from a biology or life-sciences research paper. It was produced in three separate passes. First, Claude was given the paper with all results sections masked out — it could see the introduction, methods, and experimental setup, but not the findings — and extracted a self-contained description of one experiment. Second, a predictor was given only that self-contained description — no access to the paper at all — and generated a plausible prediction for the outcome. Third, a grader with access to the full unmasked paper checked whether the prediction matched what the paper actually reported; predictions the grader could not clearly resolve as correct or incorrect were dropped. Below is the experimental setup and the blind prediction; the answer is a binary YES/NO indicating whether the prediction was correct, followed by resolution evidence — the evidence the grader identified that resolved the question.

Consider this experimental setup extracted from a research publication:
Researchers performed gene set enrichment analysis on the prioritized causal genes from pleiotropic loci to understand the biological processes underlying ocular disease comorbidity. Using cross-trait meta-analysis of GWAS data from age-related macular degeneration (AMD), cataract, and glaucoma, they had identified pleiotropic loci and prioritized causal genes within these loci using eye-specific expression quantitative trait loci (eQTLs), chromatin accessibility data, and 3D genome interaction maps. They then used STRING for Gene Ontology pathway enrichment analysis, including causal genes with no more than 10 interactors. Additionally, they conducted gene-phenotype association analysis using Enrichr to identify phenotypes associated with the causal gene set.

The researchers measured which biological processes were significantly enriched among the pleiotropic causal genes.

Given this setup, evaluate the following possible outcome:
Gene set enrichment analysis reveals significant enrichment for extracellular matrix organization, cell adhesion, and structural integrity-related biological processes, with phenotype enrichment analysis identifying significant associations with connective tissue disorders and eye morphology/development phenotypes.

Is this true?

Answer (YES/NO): NO